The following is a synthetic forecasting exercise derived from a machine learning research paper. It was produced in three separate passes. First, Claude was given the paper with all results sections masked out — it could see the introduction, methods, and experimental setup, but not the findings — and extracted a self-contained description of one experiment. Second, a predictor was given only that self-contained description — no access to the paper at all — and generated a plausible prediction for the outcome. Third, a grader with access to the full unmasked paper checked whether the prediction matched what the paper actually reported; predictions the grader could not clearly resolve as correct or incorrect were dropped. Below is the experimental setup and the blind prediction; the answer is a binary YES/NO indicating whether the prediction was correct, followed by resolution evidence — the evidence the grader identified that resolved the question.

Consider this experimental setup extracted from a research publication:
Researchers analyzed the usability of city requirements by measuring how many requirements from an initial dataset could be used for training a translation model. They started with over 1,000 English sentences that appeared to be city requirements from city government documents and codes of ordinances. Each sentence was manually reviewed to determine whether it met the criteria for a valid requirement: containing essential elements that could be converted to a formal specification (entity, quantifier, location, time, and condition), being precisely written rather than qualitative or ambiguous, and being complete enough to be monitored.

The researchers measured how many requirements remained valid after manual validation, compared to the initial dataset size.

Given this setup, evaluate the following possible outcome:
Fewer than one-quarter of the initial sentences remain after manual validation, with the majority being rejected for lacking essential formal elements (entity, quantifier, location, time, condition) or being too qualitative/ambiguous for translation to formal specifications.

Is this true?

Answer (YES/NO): NO